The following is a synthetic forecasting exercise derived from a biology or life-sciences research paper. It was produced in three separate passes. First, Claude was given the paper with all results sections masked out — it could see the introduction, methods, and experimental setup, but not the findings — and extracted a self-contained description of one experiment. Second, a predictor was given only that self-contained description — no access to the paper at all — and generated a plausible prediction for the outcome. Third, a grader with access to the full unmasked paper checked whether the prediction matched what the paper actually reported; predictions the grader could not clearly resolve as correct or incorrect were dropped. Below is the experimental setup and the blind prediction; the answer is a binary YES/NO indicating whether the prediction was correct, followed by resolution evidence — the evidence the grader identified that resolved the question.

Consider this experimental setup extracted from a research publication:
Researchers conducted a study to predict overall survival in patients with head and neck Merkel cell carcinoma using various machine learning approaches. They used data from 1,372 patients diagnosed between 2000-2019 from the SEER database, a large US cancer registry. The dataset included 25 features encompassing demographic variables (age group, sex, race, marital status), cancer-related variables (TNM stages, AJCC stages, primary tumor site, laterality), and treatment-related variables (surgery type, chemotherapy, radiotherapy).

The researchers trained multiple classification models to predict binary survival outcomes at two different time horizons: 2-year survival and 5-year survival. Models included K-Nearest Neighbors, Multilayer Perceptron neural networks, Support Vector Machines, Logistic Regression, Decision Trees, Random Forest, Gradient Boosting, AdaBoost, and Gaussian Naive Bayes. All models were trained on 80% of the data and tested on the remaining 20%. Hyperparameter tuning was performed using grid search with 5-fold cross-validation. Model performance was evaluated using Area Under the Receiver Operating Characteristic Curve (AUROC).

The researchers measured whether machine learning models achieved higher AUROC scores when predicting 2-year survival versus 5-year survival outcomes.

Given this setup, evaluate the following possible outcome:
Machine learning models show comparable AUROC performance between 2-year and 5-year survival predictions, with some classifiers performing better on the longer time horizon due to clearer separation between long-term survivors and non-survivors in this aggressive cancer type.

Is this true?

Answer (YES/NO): NO